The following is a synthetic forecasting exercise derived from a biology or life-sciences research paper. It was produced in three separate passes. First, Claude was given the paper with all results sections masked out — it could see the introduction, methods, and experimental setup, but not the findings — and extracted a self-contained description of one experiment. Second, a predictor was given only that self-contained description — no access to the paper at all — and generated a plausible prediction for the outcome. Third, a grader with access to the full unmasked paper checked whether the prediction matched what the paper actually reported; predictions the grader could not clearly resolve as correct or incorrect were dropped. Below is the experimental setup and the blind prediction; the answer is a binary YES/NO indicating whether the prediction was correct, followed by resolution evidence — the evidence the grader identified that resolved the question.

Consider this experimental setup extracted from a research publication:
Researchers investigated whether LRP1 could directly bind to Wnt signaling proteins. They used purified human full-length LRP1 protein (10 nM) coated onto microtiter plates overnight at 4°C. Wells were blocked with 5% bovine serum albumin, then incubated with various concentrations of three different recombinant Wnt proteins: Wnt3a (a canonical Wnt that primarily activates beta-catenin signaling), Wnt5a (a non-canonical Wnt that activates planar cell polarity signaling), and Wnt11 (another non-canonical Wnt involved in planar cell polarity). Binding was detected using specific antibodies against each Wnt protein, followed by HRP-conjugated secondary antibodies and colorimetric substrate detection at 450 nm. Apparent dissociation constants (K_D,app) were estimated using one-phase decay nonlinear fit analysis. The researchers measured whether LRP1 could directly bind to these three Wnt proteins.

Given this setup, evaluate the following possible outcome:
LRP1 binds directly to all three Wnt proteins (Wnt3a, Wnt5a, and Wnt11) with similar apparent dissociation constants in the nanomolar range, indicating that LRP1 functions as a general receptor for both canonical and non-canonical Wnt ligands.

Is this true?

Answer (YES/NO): NO